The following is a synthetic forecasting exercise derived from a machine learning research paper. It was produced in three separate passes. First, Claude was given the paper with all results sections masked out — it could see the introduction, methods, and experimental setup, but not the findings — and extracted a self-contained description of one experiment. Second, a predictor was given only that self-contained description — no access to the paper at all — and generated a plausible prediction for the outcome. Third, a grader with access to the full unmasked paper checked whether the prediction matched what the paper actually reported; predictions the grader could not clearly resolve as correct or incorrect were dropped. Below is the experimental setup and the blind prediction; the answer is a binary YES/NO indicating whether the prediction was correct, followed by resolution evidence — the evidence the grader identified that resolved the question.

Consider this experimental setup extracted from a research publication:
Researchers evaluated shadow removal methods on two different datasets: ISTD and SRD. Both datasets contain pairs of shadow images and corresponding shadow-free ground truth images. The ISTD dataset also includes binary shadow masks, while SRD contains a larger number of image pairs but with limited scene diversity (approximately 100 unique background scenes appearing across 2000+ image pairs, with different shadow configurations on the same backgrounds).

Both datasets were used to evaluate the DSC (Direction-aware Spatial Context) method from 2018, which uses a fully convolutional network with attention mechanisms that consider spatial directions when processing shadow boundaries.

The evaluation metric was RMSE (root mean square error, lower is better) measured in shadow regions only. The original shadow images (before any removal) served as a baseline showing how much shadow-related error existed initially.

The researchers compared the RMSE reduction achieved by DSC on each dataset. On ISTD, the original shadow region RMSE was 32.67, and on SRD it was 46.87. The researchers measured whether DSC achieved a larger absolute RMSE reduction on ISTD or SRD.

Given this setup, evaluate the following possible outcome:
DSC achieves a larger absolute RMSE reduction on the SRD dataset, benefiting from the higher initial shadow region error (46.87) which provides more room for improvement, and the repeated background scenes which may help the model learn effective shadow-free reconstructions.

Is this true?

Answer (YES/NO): YES